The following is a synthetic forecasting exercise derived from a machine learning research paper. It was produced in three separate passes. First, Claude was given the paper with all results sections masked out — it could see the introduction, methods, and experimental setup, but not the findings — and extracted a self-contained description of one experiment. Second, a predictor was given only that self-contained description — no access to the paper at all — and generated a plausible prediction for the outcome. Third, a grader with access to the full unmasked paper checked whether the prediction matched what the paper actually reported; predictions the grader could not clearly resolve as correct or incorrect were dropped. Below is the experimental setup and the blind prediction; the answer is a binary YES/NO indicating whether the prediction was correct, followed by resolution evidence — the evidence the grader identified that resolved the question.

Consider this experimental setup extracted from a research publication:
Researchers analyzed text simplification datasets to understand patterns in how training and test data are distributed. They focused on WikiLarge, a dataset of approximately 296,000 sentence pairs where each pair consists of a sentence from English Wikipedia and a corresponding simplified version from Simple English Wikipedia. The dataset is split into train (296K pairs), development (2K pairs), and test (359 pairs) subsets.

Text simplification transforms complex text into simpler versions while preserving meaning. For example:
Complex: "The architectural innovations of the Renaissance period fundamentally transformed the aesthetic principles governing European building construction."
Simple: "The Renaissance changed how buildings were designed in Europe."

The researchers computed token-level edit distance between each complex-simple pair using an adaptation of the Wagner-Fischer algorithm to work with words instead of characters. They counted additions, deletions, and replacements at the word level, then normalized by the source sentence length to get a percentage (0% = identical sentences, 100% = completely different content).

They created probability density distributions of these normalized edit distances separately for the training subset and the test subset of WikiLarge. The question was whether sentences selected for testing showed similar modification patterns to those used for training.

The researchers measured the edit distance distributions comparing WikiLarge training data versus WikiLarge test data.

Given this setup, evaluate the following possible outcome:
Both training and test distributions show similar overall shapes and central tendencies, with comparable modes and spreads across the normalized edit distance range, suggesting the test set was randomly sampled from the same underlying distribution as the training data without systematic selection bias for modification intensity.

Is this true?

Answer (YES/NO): NO